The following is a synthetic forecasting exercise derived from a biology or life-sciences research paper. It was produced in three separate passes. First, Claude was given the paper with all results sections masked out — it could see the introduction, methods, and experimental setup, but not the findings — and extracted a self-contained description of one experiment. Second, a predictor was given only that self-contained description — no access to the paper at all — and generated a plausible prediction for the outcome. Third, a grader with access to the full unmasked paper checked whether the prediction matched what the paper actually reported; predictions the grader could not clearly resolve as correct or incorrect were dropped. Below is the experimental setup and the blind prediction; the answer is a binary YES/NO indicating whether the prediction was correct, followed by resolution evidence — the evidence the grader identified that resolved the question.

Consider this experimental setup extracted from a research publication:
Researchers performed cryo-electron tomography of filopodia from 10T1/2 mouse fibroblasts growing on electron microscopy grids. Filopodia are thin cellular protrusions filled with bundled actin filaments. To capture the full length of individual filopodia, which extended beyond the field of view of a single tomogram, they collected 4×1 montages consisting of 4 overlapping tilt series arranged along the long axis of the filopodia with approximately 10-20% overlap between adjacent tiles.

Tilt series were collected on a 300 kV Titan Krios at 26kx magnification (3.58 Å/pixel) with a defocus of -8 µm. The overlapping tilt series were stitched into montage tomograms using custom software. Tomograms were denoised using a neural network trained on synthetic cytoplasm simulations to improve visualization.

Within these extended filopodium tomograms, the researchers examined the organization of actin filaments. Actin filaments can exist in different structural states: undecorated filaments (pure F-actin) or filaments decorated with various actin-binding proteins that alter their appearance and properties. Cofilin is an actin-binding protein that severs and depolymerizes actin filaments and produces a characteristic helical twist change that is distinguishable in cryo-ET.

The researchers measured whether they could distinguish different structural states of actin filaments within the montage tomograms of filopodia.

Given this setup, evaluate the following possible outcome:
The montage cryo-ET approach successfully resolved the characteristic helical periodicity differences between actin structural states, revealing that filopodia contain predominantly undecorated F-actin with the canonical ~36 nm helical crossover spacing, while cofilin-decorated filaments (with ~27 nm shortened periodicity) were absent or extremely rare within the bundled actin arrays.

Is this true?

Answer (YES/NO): NO